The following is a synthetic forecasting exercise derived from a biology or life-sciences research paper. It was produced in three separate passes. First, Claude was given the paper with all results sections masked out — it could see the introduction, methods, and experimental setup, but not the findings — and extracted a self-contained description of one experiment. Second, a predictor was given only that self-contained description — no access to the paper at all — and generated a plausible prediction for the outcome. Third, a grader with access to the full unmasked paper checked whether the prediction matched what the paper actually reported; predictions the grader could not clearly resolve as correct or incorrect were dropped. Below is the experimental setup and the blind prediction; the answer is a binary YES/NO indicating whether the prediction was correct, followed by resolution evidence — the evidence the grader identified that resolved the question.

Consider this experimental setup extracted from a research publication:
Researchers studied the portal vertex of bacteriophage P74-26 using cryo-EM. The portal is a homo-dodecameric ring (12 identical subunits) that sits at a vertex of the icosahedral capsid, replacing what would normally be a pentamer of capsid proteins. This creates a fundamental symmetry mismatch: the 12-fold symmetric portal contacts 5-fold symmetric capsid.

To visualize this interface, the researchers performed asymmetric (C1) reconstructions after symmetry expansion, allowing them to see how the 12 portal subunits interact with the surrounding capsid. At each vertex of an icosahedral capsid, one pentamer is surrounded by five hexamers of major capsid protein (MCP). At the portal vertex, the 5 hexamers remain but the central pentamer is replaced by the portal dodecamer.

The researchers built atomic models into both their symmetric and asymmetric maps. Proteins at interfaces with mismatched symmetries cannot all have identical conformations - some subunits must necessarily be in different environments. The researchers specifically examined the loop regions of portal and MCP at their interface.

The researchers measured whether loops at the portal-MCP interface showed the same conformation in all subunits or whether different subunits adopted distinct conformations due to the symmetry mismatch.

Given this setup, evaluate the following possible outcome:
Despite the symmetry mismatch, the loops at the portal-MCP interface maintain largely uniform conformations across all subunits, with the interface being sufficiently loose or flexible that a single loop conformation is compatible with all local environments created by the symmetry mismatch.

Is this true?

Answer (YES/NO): NO